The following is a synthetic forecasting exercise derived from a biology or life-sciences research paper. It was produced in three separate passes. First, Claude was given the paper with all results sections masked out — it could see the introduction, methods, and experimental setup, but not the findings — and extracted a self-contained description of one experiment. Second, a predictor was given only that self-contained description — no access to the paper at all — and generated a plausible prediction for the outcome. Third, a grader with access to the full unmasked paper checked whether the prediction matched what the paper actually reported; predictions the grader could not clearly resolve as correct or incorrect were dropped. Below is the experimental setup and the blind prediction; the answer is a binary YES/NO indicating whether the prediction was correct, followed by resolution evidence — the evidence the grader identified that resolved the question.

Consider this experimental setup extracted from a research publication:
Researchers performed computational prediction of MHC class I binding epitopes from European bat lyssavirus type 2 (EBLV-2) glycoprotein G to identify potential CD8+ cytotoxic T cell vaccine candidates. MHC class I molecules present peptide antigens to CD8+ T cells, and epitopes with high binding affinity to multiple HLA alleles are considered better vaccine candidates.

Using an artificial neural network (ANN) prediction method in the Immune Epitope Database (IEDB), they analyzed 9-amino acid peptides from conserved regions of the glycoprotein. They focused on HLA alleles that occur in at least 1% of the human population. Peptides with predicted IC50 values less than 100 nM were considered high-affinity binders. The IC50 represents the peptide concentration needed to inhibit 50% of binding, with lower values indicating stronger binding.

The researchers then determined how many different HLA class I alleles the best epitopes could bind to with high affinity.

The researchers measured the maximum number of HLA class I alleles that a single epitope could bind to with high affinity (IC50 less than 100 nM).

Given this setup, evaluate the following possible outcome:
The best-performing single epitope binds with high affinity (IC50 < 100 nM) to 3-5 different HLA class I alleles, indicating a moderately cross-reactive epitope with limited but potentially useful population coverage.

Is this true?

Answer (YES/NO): YES